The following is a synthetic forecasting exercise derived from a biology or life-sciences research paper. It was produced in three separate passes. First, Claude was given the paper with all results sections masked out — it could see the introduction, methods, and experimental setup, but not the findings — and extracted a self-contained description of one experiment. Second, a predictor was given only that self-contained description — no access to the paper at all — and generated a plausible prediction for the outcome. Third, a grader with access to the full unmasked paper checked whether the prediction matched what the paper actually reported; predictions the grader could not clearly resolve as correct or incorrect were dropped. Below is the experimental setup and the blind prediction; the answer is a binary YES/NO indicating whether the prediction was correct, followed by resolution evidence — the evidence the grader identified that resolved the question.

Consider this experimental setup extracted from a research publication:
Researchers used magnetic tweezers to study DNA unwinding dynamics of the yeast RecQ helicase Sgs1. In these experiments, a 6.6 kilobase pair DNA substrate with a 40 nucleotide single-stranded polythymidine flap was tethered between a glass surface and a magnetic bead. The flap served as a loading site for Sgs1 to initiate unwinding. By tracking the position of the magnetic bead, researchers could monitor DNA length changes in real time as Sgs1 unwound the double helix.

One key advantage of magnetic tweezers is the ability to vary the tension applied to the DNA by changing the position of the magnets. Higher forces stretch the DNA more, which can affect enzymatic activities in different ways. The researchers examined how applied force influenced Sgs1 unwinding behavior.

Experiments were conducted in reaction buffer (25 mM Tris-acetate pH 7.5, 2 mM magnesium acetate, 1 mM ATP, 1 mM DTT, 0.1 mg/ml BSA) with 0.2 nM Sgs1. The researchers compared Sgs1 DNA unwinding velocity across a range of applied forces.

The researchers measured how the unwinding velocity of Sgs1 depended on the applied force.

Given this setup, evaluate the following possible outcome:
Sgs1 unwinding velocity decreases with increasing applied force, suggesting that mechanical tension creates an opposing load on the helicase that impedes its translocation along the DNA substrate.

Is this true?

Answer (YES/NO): NO